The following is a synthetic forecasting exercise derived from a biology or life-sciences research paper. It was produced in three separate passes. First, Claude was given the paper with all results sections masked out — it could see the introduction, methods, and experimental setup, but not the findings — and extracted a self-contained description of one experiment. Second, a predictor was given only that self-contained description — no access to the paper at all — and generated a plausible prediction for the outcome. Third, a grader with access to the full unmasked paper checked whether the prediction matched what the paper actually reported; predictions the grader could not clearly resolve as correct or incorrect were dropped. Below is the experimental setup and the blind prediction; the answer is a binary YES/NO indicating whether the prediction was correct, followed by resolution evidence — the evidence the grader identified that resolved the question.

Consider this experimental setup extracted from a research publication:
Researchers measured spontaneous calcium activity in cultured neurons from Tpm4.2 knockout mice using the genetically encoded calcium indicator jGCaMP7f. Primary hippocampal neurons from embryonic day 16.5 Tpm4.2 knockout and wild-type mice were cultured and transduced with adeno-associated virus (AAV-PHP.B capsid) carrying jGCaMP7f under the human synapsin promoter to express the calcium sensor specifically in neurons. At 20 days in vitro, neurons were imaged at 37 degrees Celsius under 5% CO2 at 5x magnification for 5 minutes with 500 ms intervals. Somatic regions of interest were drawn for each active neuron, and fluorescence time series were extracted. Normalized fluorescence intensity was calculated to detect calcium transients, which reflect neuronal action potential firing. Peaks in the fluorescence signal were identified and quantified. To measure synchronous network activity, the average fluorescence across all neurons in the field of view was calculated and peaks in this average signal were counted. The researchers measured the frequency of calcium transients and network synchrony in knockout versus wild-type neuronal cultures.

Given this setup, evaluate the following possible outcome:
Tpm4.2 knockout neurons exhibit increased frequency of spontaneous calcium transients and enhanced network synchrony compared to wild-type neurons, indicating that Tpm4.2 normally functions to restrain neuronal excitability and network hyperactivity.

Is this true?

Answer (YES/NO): YES